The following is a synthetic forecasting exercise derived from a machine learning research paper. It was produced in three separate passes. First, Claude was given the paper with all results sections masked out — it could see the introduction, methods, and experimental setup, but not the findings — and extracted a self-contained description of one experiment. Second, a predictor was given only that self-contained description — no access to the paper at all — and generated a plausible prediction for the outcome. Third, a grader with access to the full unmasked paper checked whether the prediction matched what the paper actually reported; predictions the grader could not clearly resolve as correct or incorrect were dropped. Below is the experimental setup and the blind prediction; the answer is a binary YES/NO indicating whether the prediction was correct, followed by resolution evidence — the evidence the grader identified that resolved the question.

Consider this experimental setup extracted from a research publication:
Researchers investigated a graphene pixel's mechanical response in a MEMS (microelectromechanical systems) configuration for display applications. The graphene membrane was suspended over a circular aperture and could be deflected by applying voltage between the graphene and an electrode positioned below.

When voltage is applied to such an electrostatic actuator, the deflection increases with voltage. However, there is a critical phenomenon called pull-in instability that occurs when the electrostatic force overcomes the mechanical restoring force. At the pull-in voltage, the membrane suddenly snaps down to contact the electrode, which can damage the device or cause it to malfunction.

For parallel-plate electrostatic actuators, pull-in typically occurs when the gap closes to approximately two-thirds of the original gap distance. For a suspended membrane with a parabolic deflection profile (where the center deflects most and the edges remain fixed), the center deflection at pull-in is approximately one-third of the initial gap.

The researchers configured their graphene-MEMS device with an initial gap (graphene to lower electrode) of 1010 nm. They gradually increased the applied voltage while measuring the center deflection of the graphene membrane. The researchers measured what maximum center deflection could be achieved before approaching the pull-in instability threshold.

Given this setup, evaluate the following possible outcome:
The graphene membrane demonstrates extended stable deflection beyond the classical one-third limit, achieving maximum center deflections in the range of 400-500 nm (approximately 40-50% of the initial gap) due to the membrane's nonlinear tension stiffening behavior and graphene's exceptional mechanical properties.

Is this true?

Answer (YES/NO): YES